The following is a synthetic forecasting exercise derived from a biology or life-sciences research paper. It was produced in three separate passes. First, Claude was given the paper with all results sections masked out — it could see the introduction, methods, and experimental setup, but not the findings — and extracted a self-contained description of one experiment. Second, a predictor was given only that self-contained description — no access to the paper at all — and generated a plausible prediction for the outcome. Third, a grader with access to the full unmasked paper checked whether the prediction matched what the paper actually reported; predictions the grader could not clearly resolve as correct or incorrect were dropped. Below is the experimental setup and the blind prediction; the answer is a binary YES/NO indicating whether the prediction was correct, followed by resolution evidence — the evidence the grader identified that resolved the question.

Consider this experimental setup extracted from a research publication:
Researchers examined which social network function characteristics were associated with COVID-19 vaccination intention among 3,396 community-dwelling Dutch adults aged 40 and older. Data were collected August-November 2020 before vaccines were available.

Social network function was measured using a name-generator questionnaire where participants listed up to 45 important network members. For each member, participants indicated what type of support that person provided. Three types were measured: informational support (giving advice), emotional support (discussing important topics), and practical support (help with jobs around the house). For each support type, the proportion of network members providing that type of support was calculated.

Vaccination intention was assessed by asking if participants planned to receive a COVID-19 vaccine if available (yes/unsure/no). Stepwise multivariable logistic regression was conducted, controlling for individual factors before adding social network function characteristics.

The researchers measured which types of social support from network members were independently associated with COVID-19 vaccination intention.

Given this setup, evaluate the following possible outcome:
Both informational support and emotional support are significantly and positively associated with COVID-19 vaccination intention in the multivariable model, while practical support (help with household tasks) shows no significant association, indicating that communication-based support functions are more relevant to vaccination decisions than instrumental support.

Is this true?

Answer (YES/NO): YES